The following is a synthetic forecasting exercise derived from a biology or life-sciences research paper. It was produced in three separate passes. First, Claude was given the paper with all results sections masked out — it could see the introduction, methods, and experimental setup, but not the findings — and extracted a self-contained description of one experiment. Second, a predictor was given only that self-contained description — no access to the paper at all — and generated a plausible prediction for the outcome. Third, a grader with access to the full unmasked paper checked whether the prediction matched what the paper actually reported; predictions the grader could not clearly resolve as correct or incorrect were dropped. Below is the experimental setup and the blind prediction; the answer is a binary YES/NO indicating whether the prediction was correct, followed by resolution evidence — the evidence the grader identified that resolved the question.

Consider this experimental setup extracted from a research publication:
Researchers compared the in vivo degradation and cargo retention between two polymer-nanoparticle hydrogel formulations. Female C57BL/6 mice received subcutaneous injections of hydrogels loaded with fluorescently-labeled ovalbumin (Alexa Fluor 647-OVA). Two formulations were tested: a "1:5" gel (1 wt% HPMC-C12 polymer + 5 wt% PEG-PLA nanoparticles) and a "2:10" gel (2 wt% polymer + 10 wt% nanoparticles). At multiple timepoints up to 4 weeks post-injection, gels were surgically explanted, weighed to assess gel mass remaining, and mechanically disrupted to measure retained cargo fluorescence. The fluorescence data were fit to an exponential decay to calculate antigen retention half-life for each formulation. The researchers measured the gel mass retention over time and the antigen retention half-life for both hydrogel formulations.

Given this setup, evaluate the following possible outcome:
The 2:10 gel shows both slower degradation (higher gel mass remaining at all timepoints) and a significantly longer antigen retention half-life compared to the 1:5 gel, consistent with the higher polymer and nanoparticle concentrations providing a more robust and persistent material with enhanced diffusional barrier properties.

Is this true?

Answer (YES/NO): YES